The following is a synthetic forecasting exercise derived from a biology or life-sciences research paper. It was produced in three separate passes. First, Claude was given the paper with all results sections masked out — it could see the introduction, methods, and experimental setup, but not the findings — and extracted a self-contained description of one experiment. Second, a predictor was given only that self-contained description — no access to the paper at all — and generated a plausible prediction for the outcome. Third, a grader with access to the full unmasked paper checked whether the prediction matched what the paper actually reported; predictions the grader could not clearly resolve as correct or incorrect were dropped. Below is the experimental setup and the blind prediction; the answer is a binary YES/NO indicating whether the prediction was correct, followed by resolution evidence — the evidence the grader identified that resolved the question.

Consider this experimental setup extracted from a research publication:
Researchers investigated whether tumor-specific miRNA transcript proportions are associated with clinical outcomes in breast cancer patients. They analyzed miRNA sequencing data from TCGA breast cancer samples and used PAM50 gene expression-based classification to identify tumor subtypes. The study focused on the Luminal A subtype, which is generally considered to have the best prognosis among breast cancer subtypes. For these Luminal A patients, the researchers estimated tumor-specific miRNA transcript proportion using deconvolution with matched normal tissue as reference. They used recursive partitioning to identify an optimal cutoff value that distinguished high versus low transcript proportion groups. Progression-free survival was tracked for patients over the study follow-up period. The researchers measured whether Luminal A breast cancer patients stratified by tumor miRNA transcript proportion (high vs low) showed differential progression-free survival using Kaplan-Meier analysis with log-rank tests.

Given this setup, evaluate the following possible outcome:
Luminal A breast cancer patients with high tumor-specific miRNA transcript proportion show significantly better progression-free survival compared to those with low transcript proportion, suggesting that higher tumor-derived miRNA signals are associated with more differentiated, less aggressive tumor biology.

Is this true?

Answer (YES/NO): NO